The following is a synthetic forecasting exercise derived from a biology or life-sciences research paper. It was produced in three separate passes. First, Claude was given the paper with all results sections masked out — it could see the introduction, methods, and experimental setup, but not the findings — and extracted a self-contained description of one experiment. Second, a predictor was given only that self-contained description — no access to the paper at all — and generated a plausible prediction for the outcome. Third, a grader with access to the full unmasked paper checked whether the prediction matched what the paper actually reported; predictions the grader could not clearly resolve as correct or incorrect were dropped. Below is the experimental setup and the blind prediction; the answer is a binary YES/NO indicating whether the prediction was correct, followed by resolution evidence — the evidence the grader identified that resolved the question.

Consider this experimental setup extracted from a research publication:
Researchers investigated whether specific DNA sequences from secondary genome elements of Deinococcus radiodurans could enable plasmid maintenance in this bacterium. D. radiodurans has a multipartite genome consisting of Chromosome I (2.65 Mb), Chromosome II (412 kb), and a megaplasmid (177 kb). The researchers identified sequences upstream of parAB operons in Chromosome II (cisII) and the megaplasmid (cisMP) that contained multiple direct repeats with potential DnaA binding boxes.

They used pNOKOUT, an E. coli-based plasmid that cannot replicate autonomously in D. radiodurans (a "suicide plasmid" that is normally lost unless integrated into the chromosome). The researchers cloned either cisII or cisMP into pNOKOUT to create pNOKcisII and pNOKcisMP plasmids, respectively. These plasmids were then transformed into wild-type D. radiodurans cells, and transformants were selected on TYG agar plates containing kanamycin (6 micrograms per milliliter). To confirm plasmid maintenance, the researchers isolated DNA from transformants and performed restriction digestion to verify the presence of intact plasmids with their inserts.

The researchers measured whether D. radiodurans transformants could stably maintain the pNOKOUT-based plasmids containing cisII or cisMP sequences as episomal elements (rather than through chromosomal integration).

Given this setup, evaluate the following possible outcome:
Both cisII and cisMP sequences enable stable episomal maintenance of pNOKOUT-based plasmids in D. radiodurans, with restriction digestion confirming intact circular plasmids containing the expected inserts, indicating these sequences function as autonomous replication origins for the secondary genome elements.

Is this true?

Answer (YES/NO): YES